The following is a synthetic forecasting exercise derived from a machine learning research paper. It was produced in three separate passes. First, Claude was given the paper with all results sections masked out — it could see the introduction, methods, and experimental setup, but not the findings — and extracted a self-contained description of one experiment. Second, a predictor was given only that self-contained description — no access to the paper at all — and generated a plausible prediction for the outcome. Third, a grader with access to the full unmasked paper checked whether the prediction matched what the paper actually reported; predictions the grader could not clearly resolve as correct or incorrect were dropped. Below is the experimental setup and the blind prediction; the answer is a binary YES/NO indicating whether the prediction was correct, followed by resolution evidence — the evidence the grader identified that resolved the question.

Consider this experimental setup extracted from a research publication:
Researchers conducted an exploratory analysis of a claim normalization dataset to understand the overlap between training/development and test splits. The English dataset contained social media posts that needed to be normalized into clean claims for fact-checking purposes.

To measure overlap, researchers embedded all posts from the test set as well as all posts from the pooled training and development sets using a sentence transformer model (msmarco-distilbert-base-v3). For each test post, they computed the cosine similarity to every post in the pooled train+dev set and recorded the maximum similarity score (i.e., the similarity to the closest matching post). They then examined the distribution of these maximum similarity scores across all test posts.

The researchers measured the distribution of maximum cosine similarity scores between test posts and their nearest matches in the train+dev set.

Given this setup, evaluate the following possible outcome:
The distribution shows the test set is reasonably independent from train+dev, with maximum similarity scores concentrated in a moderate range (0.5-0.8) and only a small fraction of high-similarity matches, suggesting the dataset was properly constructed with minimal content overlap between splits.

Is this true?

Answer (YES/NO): NO